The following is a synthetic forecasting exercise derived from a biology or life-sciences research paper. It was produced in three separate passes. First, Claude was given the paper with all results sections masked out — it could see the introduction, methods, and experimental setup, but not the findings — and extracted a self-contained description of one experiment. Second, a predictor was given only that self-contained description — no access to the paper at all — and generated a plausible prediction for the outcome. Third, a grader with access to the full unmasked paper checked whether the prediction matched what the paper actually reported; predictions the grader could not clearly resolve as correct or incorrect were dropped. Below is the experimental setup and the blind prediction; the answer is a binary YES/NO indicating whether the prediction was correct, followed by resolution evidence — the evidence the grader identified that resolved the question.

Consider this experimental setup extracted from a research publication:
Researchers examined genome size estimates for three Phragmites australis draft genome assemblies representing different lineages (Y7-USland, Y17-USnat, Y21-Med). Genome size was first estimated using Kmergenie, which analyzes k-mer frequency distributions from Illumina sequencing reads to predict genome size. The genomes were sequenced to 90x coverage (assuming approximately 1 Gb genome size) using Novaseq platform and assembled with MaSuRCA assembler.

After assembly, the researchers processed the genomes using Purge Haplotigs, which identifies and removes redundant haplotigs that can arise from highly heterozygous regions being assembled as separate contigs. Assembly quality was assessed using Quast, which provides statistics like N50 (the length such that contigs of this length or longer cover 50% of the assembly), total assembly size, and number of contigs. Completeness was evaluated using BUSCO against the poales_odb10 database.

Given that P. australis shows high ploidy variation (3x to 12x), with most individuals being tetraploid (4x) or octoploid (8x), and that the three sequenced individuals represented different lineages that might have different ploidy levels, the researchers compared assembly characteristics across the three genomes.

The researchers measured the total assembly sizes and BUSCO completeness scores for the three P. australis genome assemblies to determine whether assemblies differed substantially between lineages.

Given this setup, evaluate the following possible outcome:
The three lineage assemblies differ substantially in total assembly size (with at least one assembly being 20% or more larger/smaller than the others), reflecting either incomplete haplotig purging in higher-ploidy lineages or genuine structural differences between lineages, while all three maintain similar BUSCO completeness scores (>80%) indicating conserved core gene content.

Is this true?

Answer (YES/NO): YES